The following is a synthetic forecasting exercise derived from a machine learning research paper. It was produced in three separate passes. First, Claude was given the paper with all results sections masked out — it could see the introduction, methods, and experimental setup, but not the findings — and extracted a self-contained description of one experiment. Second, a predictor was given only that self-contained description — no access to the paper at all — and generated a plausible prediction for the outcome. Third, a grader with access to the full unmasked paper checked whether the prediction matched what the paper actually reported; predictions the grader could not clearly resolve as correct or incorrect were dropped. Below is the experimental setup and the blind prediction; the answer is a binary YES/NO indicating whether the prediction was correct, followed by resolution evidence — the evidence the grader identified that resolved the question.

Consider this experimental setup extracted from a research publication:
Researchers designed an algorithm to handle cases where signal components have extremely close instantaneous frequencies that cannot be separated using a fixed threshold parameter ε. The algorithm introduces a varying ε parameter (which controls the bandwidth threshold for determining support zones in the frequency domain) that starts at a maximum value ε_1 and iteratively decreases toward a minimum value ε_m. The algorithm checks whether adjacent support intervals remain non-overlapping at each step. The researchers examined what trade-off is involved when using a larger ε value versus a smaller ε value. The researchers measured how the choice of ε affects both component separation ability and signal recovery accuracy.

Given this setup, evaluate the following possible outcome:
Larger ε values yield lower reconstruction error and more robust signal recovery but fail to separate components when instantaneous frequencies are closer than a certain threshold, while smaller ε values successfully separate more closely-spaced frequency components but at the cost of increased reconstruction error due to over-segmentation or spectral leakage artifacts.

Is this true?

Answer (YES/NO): NO